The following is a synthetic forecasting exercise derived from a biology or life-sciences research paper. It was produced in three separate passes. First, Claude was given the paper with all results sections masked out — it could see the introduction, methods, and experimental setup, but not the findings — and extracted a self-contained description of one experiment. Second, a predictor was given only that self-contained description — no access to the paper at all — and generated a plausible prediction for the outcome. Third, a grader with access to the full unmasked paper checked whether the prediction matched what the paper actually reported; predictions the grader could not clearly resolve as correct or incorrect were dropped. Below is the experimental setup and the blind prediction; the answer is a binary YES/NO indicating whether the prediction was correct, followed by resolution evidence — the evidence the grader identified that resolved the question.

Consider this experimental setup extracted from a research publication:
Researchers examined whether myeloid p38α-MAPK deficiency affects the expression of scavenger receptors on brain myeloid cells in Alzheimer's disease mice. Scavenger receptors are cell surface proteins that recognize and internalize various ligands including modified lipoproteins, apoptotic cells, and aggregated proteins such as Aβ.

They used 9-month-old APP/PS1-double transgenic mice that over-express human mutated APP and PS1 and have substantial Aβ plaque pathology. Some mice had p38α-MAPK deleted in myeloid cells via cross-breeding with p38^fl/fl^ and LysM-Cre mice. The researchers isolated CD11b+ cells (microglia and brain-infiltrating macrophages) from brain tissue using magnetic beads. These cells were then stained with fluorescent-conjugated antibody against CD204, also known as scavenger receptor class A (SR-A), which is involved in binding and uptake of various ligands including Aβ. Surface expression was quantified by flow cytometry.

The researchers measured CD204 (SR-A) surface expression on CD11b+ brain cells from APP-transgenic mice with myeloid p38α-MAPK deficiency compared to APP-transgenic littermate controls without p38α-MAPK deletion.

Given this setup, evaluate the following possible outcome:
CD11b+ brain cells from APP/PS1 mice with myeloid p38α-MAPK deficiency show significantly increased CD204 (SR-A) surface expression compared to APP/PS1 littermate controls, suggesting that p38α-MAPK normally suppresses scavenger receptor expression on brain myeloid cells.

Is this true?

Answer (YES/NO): YES